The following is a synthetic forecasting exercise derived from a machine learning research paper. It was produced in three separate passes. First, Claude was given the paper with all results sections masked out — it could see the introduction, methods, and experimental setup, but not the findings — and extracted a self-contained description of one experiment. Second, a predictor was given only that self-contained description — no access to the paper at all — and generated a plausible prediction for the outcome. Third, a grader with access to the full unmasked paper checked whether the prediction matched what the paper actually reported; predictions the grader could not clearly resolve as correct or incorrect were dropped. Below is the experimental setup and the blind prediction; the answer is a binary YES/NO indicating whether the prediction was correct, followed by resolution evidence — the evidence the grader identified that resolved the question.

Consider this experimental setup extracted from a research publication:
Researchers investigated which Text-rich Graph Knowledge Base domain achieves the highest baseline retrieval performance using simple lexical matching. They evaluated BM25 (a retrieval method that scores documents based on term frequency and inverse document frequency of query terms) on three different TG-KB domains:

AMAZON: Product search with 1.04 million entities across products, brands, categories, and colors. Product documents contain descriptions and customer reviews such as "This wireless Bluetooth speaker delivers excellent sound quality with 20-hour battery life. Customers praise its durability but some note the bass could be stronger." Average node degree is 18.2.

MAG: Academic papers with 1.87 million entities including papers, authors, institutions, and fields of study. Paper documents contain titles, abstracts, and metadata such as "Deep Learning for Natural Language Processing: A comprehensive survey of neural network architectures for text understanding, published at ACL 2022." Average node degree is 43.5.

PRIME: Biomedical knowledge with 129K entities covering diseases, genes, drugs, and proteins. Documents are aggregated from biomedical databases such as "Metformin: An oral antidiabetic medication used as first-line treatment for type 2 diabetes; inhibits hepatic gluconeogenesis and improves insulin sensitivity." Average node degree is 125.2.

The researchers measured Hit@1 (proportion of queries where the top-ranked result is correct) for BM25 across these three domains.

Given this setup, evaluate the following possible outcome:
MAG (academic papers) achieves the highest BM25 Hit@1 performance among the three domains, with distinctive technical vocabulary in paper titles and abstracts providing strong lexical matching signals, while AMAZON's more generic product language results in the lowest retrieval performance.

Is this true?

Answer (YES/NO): NO